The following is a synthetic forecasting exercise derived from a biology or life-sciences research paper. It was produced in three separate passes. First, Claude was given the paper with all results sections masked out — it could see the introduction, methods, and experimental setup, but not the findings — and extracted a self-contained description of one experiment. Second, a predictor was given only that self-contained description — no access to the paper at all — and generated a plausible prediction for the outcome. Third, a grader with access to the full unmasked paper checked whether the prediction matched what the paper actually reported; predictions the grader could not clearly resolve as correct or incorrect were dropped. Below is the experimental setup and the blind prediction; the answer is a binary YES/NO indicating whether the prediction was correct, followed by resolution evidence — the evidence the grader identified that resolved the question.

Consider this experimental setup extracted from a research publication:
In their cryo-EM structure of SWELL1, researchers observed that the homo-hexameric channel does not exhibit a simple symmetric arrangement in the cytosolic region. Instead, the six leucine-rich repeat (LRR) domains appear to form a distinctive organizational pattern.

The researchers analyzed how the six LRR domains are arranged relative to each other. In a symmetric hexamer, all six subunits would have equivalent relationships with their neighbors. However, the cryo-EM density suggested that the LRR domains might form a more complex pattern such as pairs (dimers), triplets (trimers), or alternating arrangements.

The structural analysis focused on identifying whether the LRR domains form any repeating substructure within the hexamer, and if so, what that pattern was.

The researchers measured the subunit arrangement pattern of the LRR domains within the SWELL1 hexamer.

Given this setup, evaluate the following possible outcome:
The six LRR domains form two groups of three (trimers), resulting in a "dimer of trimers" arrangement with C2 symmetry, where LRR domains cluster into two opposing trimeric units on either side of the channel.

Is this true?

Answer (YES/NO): NO